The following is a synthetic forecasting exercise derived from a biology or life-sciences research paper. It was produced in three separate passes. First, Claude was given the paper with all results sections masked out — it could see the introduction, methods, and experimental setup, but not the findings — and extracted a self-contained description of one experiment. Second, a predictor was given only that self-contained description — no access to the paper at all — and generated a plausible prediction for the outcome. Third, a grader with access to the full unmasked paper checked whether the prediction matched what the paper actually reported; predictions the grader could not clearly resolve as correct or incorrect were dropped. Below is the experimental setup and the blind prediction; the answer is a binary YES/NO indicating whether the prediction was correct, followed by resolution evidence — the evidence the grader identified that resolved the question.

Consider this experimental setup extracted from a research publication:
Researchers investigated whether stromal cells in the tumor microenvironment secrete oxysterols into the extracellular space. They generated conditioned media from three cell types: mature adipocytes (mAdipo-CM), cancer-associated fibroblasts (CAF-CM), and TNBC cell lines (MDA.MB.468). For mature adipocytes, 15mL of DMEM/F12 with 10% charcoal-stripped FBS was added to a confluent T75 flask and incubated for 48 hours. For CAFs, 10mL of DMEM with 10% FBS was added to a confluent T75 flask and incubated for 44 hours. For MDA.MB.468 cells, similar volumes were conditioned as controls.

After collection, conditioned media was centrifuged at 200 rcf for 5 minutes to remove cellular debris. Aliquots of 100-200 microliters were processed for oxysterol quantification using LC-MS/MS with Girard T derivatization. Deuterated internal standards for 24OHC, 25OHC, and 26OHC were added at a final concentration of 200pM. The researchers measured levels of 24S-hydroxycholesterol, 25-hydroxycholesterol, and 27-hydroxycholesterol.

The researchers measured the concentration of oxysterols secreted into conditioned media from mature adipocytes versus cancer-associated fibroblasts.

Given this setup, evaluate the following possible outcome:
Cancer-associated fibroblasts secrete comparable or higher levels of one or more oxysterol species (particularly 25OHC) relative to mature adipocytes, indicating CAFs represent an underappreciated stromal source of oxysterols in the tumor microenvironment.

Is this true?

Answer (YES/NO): NO